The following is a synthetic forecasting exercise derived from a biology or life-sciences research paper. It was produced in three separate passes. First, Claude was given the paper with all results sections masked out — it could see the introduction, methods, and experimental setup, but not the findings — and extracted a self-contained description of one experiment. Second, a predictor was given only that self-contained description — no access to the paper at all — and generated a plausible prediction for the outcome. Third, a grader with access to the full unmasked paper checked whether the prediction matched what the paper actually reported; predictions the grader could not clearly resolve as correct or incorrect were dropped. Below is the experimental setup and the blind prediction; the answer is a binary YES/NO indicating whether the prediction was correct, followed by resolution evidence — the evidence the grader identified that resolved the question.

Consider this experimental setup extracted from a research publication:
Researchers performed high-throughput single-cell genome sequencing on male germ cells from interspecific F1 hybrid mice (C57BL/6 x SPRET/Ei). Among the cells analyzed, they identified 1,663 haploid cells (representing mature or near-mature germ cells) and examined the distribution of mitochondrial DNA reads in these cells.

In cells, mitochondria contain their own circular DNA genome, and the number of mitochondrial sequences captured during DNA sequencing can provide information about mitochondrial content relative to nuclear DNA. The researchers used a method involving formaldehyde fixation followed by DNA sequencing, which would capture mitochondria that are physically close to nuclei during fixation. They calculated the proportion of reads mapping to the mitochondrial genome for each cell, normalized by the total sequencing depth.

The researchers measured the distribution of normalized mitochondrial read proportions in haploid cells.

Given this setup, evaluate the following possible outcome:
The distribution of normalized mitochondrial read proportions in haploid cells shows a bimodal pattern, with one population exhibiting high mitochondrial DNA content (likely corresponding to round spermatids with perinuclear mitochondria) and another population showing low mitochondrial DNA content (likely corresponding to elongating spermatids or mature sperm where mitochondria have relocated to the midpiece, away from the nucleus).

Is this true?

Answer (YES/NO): YES